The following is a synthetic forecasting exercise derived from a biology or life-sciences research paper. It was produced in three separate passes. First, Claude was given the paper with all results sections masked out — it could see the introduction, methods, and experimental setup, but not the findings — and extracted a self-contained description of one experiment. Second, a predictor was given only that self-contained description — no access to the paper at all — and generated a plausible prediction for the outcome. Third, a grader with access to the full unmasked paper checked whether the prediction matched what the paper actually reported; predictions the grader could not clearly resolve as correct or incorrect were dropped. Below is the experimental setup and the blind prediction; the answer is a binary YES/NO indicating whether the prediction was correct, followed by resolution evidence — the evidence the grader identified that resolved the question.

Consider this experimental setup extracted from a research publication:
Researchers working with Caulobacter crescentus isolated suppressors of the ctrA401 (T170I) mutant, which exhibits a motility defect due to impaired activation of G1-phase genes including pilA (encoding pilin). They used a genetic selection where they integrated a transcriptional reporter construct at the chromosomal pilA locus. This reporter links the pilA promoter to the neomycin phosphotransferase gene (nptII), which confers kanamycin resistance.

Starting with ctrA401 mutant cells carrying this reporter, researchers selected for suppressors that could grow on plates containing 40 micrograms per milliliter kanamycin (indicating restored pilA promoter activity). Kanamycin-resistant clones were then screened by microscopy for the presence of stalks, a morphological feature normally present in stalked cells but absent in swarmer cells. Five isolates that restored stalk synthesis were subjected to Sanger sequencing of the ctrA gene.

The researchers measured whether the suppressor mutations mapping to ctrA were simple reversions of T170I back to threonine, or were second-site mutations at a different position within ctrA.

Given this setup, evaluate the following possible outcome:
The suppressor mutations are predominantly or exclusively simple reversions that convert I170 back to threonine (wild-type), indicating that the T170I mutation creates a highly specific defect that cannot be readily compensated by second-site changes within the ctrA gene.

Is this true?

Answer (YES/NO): NO